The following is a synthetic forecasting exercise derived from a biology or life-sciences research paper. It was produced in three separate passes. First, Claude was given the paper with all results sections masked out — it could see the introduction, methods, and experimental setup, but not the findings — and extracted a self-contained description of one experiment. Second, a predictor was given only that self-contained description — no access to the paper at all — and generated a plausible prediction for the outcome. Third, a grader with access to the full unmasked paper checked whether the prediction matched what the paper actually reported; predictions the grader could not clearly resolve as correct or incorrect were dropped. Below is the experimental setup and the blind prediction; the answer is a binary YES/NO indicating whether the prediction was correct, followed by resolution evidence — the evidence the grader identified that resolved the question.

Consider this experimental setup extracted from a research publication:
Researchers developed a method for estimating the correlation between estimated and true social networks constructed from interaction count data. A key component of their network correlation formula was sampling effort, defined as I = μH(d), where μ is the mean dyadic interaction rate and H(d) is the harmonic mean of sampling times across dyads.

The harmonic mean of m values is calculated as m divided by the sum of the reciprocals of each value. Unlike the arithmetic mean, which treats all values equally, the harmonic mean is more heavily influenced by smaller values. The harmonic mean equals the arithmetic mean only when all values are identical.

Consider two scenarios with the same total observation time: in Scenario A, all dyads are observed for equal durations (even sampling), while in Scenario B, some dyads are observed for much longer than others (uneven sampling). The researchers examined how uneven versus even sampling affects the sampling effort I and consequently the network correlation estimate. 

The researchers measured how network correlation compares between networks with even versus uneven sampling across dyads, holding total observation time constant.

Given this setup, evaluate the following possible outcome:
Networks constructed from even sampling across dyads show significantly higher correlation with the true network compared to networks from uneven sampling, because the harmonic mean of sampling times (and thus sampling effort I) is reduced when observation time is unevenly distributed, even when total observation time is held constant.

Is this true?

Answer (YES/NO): YES